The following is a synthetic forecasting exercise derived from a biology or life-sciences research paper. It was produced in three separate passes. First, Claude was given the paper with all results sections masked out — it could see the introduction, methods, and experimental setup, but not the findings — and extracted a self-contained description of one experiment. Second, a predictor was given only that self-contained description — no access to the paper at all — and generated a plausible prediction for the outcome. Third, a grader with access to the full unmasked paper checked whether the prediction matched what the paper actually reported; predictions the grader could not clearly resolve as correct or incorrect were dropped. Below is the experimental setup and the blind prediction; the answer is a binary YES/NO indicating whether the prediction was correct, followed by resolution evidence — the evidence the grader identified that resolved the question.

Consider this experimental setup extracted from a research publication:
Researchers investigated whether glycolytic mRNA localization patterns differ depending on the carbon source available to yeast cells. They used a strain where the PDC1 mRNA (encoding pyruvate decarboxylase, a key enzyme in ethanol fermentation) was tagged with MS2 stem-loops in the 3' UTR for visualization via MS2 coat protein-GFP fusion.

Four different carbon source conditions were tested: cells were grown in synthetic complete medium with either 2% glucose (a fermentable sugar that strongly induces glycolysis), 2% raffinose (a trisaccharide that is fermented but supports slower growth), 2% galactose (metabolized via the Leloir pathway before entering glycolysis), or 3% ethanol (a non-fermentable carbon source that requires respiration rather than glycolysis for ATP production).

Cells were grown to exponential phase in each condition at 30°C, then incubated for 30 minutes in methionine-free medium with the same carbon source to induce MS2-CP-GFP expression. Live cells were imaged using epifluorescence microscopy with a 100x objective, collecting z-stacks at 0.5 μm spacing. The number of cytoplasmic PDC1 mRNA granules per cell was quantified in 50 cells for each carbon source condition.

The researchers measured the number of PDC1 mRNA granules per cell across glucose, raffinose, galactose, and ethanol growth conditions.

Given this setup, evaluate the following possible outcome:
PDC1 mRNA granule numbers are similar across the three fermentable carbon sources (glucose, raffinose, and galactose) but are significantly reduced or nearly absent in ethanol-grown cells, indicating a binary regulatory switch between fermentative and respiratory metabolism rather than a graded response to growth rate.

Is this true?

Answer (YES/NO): YES